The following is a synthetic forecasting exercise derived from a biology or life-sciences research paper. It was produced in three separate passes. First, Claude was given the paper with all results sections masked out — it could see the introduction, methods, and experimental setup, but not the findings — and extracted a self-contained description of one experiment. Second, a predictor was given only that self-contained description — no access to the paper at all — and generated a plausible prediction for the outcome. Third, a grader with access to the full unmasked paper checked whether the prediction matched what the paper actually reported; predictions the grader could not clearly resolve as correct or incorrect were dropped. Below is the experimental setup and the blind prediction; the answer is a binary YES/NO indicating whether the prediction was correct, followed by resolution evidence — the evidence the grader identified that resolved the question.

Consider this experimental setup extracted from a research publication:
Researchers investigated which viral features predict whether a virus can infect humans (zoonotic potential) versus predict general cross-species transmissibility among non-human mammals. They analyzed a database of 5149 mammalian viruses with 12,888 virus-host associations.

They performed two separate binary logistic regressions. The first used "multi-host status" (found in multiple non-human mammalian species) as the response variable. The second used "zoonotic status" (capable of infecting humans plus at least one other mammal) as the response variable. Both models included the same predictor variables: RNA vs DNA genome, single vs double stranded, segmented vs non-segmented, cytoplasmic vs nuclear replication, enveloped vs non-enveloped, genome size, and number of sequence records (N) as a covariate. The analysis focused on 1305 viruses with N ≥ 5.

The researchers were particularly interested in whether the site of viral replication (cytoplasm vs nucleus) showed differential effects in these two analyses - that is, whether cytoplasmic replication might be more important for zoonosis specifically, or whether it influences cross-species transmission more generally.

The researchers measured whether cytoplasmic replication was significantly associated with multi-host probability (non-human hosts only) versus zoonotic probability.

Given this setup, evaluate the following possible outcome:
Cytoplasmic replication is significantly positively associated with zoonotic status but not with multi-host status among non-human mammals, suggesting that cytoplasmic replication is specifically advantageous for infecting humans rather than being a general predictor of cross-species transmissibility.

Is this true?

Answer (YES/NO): YES